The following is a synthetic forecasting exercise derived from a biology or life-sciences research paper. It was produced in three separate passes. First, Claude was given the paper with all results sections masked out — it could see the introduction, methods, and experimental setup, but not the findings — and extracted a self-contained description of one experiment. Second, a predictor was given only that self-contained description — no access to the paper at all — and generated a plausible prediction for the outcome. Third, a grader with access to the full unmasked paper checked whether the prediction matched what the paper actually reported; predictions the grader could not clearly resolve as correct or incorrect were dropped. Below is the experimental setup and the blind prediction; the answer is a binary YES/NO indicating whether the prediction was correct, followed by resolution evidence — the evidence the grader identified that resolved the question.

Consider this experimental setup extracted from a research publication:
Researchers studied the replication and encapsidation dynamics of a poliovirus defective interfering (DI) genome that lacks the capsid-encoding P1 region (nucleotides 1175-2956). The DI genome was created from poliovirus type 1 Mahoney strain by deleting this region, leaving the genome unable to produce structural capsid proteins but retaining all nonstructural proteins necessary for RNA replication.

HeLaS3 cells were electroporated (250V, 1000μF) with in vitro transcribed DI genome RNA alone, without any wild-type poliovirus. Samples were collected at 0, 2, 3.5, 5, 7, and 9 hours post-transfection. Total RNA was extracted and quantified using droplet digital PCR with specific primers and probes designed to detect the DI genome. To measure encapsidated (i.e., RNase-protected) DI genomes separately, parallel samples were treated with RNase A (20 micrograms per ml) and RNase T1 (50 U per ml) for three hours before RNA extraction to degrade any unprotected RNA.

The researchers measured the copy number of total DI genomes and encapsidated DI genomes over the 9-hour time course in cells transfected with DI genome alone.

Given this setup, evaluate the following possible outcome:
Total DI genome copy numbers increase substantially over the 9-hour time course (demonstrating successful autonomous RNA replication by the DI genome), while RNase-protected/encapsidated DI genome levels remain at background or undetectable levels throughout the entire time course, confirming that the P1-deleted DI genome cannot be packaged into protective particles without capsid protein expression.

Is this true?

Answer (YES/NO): YES